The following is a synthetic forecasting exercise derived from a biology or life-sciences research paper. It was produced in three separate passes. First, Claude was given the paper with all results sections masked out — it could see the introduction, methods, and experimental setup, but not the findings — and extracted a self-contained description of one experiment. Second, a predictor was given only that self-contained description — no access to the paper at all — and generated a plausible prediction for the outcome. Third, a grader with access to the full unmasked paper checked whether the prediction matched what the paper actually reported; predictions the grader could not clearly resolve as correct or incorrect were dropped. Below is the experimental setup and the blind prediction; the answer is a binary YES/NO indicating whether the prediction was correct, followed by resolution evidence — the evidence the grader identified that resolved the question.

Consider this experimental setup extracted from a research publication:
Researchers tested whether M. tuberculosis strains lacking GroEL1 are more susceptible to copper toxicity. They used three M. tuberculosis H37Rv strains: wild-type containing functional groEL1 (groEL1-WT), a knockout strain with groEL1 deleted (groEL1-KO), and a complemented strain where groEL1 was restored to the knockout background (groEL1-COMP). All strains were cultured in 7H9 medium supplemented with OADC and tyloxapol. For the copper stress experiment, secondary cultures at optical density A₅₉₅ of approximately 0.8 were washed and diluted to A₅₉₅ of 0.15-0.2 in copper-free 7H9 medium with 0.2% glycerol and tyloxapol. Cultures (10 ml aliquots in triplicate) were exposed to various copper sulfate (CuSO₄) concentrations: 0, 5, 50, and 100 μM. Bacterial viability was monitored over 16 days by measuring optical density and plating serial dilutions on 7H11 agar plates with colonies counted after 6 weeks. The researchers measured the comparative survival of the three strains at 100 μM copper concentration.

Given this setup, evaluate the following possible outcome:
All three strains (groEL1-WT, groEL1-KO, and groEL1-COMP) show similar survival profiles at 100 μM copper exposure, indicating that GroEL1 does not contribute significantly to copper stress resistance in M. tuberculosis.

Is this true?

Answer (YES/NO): NO